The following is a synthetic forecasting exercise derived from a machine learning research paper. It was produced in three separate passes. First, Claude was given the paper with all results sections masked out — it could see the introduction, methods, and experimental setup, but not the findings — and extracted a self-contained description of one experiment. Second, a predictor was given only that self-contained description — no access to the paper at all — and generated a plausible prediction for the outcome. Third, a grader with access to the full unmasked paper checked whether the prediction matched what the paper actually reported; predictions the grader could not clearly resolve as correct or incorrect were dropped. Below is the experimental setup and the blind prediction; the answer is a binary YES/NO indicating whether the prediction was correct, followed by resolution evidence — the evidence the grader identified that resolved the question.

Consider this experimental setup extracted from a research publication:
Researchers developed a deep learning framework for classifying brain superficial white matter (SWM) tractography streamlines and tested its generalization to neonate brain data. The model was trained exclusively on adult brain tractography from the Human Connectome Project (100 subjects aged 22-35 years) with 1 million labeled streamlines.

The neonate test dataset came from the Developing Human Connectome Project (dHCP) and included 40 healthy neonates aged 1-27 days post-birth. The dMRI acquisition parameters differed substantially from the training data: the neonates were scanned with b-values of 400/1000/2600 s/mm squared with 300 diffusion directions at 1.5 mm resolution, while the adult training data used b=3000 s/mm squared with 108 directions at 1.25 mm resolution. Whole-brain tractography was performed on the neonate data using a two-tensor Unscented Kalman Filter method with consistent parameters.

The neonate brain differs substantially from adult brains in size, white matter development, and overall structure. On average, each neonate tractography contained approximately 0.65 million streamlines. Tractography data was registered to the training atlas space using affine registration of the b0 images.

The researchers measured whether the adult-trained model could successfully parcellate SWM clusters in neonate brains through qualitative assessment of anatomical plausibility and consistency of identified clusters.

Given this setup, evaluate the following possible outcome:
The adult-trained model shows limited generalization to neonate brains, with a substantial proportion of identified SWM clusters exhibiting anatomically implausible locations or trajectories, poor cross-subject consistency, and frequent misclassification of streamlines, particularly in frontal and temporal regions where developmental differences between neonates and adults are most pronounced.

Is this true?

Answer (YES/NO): NO